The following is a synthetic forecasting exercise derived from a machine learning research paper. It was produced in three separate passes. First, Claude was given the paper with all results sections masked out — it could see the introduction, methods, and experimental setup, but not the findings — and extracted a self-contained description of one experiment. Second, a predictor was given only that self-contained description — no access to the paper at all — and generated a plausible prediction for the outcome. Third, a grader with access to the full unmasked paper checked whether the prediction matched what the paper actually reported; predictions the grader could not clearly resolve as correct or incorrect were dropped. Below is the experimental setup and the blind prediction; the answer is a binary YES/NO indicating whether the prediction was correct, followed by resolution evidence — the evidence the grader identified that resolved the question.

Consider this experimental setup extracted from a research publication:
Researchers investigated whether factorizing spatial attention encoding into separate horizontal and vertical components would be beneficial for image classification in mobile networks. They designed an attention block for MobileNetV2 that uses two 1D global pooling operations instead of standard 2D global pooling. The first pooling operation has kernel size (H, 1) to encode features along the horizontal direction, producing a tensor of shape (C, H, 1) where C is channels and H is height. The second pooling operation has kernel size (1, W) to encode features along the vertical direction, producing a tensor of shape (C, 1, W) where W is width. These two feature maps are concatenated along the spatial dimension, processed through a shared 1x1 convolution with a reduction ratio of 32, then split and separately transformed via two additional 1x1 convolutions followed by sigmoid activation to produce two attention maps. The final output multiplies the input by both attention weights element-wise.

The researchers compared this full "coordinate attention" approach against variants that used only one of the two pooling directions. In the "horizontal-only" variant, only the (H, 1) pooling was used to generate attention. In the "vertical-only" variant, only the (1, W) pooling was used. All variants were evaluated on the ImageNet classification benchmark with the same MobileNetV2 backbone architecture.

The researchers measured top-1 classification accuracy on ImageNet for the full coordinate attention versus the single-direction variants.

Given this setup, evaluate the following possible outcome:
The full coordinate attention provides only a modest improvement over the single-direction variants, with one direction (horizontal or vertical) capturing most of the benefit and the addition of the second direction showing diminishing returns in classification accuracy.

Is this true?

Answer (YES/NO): NO